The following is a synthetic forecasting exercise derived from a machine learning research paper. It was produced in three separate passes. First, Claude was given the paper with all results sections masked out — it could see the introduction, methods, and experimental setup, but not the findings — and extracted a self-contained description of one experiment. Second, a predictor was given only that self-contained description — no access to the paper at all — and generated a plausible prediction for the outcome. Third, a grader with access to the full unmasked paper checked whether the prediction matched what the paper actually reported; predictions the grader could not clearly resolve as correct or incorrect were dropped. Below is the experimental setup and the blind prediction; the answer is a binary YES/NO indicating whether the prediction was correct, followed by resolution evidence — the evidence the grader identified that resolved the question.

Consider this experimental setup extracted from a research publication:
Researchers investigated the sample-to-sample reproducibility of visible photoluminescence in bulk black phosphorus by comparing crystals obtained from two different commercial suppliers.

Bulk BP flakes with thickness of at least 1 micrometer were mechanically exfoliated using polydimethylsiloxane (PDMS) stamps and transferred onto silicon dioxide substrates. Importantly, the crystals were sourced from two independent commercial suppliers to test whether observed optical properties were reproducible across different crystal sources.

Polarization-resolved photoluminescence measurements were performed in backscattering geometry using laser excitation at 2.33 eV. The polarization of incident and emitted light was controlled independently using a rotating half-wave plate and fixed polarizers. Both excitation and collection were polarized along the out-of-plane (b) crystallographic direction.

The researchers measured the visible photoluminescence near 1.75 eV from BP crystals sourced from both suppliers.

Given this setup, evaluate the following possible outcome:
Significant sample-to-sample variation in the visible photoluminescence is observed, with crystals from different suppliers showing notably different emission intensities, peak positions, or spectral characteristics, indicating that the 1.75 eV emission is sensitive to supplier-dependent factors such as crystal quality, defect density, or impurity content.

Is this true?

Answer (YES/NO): NO